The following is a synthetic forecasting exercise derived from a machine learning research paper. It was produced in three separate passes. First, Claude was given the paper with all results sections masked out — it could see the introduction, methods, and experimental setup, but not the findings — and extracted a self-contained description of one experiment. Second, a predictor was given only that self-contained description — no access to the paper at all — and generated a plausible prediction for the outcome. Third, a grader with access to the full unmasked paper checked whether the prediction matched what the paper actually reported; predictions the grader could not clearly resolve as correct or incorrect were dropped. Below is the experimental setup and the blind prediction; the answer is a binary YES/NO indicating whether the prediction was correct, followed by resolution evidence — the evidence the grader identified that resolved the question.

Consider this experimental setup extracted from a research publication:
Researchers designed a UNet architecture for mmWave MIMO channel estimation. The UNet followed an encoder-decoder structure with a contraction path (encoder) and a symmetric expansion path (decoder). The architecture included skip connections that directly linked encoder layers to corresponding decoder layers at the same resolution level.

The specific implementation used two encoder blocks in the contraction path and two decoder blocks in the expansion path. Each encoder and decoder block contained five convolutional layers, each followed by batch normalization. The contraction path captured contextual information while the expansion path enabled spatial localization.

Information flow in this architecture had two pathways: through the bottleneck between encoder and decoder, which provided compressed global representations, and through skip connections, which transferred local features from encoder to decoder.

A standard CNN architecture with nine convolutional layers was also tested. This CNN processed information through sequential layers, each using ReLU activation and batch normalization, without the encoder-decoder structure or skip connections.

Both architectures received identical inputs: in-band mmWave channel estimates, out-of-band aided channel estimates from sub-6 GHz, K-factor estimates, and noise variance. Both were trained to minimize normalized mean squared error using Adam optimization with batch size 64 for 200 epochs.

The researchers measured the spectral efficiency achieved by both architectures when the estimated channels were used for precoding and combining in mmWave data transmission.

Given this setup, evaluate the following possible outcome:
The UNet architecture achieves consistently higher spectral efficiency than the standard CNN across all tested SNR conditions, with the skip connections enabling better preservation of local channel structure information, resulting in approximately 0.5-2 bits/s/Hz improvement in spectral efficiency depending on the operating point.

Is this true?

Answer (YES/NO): NO